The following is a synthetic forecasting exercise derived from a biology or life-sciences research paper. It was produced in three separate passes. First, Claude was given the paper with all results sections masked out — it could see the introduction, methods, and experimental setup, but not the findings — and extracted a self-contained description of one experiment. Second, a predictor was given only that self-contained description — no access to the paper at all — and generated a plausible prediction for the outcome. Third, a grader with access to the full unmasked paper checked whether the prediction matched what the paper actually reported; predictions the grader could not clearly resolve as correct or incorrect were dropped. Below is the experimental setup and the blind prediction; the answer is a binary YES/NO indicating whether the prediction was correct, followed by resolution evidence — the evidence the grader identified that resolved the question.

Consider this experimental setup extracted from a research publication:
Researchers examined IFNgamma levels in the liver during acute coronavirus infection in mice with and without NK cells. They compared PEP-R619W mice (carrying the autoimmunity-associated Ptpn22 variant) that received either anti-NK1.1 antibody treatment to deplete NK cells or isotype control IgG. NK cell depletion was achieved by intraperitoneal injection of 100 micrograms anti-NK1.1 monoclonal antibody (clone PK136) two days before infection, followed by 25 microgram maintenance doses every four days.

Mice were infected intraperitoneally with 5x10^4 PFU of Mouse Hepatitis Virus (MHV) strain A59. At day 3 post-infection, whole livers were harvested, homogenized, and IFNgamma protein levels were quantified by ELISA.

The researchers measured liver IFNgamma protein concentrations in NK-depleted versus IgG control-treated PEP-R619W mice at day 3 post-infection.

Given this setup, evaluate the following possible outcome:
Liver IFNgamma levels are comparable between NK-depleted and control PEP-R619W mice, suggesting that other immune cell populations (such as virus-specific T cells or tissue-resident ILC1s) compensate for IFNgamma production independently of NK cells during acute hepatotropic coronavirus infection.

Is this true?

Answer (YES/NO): NO